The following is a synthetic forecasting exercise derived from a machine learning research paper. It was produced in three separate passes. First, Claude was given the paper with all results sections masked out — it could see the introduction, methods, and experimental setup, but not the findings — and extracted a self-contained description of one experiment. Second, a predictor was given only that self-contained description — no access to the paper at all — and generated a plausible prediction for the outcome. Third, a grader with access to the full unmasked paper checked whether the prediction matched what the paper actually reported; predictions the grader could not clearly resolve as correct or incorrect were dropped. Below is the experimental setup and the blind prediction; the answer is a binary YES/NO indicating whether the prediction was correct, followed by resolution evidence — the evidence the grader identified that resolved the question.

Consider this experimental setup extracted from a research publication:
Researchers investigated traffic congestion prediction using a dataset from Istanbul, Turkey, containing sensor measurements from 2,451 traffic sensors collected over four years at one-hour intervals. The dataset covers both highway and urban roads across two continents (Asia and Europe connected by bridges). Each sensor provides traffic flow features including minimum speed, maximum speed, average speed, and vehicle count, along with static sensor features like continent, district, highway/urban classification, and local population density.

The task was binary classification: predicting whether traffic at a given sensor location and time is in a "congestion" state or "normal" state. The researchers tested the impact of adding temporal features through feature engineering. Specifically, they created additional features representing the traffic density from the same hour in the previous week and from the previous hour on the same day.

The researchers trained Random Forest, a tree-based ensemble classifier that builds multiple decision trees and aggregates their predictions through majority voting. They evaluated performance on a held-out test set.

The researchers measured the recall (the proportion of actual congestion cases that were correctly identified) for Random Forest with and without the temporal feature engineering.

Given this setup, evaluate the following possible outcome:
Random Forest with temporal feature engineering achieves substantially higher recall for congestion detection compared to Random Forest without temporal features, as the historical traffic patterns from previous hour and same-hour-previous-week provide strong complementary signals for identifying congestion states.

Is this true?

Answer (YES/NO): YES